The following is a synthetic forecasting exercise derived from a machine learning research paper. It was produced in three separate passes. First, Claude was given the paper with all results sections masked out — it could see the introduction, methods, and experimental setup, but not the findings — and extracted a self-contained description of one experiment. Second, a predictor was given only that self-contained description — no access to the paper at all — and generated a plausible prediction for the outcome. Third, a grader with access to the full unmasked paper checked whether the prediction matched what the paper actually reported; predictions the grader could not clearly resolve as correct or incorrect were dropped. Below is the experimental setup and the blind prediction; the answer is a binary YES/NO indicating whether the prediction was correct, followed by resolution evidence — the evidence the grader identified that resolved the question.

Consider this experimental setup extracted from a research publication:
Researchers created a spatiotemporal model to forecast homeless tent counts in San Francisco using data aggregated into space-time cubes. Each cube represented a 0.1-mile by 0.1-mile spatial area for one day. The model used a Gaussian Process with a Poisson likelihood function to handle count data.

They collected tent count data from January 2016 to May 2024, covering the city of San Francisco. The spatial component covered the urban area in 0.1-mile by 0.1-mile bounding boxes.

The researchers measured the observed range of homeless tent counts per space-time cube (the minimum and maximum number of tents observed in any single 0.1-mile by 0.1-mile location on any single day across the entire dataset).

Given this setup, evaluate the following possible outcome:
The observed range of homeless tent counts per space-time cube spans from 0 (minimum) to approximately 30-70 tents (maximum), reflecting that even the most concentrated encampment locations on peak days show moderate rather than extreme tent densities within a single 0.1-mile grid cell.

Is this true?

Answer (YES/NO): NO